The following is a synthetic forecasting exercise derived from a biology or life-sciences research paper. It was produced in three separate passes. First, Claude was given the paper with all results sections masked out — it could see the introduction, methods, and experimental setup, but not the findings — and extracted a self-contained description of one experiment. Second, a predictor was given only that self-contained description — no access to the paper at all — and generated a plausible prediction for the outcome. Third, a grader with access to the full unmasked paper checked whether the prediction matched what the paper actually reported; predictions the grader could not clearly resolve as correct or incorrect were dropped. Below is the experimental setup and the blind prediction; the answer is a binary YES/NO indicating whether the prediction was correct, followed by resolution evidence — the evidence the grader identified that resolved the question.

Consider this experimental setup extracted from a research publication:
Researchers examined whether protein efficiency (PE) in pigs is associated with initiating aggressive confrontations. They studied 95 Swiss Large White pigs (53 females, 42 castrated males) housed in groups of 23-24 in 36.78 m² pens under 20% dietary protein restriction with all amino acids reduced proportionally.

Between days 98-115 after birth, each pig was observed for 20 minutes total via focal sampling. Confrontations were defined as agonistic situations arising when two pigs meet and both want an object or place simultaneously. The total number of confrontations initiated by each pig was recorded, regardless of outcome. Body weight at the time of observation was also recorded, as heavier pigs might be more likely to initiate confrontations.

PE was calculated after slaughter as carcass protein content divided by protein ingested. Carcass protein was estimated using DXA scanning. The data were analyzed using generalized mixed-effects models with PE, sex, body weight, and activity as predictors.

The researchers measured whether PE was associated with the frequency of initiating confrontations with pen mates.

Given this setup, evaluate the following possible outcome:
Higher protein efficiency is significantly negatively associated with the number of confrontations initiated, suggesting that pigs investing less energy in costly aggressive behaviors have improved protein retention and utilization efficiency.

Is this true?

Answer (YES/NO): NO